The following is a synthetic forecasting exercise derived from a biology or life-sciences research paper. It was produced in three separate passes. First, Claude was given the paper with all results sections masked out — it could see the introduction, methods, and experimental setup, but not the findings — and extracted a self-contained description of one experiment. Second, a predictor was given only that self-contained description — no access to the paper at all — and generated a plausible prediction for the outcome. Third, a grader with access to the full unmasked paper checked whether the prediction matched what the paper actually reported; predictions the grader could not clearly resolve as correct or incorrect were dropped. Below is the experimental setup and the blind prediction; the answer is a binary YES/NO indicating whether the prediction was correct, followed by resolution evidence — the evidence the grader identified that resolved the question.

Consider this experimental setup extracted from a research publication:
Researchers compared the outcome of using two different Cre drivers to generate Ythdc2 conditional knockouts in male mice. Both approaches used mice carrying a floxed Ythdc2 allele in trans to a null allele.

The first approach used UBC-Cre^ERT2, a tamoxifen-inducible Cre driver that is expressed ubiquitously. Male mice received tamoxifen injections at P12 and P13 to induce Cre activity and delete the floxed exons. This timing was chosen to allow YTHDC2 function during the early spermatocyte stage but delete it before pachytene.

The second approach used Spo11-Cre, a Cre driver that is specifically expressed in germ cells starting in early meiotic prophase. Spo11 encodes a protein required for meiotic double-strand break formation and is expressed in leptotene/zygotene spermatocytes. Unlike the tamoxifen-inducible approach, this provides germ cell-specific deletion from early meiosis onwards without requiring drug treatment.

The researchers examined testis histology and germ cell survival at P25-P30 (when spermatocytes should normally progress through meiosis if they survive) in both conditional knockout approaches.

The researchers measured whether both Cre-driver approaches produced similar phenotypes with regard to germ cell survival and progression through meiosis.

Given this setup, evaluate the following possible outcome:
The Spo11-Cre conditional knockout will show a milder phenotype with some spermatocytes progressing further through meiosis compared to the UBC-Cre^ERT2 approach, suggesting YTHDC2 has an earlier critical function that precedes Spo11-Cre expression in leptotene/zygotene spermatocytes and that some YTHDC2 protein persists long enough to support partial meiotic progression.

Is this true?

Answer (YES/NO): NO